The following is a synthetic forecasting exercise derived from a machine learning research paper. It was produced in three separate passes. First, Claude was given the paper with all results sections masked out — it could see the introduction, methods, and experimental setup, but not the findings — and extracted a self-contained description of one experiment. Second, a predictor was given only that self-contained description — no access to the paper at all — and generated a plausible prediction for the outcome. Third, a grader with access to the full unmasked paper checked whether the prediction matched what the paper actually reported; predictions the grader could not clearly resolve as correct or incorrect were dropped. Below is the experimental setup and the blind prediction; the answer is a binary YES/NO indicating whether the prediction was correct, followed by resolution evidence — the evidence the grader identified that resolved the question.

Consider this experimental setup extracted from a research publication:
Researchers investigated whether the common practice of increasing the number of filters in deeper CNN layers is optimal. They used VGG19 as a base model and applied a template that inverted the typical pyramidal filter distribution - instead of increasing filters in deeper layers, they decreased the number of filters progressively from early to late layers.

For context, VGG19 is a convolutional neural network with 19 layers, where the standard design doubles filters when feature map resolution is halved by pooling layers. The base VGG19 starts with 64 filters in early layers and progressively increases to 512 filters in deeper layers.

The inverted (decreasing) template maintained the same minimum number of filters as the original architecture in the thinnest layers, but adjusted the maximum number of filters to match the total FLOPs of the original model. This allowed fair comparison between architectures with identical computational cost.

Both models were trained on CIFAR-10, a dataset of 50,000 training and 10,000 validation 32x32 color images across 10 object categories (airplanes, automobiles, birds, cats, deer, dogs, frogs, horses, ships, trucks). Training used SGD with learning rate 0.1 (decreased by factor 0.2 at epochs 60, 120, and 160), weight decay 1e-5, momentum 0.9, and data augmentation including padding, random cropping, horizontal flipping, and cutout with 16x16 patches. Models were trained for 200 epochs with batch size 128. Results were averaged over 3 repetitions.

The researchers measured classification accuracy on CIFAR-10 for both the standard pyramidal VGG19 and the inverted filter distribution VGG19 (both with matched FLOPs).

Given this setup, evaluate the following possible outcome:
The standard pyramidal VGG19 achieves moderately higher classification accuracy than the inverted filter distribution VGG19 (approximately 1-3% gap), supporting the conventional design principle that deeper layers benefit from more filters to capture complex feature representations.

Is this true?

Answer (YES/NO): NO